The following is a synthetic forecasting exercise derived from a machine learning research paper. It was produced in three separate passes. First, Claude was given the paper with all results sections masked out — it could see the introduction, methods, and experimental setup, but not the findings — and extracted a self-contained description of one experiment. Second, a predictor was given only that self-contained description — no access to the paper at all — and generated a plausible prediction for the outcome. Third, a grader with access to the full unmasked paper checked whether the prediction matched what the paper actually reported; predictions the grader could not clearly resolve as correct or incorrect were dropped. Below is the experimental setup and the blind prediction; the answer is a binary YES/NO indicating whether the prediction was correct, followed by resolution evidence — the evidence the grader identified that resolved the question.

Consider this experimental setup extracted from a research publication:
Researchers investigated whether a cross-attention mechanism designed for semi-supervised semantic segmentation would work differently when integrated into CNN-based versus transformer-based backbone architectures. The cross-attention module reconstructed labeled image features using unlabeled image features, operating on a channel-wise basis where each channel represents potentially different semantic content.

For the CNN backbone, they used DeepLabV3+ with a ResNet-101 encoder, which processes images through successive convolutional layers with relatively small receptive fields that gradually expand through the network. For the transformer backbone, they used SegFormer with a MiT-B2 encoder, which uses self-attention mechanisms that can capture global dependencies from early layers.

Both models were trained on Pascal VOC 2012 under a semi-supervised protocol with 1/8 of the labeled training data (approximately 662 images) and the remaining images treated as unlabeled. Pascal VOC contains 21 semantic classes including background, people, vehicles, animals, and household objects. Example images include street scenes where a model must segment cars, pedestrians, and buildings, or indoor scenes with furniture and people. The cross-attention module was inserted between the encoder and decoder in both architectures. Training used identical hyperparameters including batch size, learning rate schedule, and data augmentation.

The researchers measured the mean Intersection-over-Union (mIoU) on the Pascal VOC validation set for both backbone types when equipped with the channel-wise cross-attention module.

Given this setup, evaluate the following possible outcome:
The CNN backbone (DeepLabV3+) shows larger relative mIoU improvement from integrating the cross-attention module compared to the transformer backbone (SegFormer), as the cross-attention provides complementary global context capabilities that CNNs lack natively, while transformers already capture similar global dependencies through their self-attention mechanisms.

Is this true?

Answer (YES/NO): NO